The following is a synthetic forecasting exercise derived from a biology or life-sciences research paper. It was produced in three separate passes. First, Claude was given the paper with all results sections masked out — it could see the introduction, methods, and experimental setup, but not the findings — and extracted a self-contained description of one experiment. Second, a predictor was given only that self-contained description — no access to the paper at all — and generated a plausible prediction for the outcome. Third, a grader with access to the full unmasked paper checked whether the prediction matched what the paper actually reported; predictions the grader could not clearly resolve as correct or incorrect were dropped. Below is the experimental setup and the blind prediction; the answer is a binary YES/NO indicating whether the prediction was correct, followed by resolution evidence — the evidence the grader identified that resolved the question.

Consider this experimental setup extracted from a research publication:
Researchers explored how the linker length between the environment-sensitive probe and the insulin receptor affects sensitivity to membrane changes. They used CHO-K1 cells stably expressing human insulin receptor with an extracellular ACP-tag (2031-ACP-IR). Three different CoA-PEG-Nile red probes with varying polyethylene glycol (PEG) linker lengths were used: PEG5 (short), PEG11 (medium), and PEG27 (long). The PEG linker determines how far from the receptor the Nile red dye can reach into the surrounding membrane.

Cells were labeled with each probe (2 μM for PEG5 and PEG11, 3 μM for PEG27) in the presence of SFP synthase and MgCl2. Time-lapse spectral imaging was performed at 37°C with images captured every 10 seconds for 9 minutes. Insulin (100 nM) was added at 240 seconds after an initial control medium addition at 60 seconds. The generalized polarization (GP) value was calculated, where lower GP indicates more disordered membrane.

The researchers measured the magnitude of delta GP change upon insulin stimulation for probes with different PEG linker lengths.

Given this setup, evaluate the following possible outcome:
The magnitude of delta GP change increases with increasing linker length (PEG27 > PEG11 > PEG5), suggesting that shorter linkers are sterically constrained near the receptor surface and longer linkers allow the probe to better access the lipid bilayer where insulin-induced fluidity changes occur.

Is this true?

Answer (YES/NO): NO